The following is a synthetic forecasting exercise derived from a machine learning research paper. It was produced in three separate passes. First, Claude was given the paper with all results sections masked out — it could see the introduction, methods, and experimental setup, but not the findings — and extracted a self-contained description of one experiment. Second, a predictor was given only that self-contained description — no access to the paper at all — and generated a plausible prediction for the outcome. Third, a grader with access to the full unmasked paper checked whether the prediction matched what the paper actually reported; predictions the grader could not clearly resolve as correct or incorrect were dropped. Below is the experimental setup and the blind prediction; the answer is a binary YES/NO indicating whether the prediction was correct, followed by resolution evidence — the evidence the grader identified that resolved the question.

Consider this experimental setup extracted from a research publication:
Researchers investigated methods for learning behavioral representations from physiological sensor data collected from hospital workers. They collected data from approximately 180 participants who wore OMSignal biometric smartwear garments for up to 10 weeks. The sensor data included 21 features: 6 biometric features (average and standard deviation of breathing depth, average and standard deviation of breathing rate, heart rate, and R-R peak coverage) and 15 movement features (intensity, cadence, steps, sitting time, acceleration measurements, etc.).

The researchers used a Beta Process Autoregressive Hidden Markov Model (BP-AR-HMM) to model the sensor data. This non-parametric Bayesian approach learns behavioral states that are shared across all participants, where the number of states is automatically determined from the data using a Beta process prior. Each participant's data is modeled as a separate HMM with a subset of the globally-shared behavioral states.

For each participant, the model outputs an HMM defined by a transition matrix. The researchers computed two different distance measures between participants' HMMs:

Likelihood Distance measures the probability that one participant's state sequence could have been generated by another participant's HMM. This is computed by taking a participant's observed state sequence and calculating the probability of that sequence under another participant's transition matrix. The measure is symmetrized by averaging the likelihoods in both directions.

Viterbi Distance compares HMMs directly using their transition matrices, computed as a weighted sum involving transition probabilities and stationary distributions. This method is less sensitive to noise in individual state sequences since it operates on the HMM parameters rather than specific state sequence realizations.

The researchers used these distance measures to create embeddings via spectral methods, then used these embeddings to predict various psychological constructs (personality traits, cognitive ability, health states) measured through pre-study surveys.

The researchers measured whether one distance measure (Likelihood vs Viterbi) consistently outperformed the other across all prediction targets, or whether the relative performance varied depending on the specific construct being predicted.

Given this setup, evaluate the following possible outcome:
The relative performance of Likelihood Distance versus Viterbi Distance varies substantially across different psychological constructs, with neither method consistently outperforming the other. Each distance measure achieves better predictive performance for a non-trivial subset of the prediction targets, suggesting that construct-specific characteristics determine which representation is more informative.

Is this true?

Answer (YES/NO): YES